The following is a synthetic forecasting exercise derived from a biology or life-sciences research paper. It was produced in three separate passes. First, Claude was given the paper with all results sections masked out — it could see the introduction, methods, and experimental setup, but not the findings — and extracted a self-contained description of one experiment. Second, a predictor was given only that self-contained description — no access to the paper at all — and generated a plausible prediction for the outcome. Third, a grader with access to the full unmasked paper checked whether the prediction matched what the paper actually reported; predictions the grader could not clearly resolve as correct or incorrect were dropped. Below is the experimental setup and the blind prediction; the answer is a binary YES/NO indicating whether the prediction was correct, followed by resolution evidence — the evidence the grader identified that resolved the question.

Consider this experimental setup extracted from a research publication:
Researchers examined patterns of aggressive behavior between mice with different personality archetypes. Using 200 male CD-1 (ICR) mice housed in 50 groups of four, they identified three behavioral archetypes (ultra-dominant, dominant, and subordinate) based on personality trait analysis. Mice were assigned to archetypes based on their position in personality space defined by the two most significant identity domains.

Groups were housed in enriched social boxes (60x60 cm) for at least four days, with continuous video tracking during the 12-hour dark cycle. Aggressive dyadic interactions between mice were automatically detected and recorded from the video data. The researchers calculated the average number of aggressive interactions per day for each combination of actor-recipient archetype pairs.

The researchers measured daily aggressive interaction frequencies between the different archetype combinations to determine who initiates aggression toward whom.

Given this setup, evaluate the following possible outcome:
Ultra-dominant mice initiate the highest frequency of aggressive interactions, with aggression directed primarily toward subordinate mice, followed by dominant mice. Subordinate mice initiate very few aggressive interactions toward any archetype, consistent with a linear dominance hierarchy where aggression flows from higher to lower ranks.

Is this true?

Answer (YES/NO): NO